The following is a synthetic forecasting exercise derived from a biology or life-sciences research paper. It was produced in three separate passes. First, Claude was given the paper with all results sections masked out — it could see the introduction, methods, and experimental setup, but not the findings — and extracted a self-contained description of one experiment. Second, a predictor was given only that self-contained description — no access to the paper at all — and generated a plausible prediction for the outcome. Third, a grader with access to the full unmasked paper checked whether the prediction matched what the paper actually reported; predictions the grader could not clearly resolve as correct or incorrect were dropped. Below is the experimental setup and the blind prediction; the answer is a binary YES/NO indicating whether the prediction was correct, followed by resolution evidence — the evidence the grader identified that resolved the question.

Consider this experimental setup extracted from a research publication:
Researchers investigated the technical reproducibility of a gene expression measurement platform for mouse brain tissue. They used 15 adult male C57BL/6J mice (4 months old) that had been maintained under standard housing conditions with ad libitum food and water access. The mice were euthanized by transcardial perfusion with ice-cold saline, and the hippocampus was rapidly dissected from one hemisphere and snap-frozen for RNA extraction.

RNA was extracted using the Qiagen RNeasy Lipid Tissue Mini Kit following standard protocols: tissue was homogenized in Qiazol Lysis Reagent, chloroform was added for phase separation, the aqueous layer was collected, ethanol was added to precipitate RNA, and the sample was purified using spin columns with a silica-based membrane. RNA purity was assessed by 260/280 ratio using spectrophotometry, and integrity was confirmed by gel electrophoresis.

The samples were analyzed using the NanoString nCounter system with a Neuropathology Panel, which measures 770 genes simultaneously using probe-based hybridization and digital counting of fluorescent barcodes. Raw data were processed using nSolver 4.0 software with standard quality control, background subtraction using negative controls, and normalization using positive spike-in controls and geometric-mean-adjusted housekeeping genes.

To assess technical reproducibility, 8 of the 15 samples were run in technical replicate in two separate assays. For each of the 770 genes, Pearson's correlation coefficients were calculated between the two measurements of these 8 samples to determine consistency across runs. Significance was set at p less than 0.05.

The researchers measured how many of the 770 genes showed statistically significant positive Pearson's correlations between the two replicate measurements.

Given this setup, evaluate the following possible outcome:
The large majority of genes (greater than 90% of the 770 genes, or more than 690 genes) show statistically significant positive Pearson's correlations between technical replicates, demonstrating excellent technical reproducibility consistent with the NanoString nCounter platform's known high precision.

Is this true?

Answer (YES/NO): NO